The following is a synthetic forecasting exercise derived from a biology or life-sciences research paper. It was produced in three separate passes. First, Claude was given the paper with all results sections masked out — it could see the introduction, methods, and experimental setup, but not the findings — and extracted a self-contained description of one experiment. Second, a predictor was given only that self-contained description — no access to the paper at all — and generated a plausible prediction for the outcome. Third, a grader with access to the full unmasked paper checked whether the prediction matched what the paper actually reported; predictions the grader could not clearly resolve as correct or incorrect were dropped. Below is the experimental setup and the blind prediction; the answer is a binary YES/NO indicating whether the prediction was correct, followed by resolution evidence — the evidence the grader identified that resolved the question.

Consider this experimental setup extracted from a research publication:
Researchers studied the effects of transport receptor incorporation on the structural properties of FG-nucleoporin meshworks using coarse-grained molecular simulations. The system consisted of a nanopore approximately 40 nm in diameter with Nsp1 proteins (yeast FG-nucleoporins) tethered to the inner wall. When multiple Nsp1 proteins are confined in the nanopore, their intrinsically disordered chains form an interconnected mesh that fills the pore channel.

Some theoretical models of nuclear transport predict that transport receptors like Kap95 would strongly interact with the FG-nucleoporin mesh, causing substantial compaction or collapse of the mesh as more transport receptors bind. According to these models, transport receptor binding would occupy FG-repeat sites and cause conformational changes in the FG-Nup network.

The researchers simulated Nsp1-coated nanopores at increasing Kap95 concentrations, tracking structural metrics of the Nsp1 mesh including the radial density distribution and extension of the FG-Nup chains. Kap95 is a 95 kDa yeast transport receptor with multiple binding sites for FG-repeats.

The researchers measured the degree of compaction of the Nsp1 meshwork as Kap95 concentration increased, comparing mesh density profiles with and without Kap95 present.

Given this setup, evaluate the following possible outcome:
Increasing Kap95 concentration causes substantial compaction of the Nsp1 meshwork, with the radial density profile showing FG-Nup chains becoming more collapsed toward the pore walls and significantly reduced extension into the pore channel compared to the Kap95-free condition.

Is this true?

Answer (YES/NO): NO